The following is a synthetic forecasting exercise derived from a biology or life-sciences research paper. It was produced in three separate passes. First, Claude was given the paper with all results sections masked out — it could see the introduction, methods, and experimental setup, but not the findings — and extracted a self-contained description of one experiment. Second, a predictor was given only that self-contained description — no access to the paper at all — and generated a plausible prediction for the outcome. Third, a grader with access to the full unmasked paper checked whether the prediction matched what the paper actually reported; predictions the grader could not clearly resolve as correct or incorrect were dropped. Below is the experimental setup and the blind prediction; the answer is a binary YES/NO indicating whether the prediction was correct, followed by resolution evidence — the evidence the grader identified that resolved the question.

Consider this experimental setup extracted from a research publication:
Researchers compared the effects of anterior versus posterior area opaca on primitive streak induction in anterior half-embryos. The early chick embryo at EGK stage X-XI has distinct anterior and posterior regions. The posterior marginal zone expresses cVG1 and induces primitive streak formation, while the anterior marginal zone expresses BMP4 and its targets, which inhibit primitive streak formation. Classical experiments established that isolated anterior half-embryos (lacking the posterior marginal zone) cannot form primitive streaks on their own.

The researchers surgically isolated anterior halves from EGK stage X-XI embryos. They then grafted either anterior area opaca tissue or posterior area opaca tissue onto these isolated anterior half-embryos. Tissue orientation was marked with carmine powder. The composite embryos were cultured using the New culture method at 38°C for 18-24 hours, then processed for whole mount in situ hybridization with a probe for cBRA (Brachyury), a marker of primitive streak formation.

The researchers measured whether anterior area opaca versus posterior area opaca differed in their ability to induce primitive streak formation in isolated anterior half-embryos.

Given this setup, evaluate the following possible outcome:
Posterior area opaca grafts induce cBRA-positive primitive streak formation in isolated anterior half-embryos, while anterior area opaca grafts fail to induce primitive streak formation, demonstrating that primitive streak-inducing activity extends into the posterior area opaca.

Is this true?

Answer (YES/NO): YES